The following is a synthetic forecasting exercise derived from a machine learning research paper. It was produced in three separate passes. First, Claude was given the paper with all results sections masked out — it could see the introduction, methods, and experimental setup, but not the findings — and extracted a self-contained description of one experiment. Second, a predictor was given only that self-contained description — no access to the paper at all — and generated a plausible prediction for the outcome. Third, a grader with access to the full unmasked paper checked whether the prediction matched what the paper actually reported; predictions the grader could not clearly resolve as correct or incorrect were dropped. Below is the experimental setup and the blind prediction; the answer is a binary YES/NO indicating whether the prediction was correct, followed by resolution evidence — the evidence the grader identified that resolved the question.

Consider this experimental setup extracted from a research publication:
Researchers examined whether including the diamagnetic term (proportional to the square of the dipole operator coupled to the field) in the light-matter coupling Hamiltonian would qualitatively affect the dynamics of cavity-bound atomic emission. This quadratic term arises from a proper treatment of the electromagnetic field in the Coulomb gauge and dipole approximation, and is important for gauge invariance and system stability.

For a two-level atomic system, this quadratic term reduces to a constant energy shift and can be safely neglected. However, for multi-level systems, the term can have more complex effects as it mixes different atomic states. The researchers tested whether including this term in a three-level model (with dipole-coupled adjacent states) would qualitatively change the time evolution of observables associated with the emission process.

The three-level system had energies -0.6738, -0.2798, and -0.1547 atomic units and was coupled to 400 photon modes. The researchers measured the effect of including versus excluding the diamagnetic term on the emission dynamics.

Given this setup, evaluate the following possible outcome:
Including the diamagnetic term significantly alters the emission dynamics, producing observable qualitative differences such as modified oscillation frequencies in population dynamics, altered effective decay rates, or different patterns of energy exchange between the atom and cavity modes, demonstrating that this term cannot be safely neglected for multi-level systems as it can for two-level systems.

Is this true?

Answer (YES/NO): NO